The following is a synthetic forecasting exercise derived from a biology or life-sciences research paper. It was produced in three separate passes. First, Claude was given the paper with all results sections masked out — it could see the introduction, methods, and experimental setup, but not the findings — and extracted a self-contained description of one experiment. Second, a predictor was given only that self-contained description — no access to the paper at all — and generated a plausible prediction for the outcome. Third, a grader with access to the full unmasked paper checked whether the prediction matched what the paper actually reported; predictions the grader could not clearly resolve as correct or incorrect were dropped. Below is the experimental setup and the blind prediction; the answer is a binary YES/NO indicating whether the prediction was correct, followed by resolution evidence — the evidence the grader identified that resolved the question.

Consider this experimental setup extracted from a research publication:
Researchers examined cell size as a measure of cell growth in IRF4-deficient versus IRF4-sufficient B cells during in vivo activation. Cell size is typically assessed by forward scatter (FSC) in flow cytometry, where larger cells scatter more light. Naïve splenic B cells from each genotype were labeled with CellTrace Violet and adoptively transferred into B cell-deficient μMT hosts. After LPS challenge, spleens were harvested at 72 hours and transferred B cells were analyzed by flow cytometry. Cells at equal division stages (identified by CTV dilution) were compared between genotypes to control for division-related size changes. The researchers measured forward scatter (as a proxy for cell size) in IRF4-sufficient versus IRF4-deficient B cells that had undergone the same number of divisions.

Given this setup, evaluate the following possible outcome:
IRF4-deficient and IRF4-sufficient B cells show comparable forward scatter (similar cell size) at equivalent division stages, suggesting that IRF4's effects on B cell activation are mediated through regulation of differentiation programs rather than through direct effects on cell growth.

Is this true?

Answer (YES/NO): NO